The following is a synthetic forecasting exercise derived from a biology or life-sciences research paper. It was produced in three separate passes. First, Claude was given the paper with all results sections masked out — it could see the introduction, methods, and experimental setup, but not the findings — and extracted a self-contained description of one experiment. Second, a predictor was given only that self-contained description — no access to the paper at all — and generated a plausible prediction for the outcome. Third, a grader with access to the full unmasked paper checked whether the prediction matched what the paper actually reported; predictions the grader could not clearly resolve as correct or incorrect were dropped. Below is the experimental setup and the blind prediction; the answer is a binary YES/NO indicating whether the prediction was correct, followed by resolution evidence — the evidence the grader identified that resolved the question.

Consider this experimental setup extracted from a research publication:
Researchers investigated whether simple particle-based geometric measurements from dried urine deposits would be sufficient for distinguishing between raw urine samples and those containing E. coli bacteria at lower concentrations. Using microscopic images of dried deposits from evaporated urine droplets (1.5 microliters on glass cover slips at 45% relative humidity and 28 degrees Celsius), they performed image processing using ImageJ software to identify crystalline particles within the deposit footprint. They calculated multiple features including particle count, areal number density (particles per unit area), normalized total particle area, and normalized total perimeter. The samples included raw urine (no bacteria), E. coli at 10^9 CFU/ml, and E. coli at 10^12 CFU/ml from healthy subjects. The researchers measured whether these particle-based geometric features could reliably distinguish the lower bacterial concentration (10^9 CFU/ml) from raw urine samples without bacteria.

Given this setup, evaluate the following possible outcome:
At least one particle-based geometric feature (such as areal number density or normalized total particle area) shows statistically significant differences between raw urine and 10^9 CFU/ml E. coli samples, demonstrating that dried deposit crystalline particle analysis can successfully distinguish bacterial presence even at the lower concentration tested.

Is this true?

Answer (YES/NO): NO